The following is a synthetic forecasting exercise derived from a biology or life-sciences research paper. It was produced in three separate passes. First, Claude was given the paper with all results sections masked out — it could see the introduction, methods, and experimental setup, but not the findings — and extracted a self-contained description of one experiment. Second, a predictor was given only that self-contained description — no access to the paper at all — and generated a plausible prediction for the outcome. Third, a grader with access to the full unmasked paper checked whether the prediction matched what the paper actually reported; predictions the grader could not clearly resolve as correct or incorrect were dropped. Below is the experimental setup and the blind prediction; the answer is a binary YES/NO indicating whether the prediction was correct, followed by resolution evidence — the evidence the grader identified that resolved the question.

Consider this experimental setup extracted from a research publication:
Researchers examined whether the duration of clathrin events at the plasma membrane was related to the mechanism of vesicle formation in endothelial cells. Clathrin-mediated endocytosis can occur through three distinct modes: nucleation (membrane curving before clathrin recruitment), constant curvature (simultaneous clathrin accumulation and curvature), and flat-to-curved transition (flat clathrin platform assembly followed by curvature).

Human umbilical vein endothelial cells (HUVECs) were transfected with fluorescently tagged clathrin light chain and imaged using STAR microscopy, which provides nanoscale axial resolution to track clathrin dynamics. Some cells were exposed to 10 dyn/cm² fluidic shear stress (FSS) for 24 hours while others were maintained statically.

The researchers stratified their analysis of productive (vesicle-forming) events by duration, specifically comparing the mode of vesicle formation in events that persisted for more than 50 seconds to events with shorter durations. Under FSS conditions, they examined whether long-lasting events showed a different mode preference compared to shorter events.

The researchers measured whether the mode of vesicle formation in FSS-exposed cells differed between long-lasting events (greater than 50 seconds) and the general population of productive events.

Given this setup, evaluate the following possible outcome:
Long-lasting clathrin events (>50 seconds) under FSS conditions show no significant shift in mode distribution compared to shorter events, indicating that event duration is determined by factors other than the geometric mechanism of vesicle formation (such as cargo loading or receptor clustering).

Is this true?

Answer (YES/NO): NO